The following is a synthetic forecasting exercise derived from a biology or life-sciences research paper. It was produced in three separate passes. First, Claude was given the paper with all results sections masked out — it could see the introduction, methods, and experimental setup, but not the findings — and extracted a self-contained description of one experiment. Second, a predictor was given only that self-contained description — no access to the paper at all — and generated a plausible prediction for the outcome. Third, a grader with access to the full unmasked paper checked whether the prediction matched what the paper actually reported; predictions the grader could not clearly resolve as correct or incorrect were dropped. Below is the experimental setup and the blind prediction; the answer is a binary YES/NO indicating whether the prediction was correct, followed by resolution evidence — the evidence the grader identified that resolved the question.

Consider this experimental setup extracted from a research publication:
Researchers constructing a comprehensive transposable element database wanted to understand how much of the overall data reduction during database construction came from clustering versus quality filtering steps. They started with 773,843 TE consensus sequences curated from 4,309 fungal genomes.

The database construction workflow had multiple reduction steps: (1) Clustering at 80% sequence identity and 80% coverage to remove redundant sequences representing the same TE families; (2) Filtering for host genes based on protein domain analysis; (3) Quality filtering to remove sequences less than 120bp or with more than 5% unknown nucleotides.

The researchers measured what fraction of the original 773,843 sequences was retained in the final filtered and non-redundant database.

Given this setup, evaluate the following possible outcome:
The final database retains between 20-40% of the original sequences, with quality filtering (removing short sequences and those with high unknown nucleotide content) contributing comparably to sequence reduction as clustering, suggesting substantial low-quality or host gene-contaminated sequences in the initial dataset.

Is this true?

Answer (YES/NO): NO